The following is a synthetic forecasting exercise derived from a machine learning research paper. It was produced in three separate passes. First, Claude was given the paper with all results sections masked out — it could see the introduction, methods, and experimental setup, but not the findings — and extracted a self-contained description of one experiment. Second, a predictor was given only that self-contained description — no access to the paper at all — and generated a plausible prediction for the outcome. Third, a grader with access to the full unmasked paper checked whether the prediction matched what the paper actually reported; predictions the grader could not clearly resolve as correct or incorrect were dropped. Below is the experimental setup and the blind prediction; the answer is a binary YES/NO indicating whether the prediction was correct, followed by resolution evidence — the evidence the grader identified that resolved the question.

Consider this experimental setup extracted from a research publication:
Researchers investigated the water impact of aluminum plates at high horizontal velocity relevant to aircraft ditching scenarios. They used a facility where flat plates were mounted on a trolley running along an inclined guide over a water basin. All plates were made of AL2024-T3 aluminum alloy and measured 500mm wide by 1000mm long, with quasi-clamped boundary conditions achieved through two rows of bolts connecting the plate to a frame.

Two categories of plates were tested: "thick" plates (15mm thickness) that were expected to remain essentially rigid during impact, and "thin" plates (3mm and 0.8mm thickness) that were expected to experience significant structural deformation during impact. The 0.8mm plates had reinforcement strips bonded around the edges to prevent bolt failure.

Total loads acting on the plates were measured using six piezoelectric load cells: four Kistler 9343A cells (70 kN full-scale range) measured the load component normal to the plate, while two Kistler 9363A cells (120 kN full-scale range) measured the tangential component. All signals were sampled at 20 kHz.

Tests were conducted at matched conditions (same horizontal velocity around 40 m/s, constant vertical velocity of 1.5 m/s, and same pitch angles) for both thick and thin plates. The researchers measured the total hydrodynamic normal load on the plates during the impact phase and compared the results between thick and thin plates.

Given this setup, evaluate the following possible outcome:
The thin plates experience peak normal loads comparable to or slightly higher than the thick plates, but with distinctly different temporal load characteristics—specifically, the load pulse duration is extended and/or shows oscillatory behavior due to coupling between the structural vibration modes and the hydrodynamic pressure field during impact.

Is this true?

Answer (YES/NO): NO